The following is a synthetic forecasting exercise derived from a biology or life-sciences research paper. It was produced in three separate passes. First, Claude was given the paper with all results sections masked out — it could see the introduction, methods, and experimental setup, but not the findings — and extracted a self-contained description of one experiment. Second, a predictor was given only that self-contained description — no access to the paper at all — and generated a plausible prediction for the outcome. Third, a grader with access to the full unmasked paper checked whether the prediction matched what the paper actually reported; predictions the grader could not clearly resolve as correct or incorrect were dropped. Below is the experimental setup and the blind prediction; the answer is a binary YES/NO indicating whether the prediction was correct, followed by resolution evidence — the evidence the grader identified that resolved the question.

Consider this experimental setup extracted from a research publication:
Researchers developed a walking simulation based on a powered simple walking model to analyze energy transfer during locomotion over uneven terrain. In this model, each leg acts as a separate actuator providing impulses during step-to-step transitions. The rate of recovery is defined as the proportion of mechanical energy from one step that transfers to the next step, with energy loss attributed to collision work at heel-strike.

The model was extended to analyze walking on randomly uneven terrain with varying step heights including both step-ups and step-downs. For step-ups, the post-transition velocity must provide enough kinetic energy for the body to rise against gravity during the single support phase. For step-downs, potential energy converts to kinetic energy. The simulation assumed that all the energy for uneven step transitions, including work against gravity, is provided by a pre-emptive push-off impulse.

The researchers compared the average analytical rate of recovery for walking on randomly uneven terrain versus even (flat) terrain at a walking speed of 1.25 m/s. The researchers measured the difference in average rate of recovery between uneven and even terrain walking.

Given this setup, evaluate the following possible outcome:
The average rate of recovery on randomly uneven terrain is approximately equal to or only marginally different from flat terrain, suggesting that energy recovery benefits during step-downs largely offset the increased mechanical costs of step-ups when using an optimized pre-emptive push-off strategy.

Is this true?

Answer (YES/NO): NO